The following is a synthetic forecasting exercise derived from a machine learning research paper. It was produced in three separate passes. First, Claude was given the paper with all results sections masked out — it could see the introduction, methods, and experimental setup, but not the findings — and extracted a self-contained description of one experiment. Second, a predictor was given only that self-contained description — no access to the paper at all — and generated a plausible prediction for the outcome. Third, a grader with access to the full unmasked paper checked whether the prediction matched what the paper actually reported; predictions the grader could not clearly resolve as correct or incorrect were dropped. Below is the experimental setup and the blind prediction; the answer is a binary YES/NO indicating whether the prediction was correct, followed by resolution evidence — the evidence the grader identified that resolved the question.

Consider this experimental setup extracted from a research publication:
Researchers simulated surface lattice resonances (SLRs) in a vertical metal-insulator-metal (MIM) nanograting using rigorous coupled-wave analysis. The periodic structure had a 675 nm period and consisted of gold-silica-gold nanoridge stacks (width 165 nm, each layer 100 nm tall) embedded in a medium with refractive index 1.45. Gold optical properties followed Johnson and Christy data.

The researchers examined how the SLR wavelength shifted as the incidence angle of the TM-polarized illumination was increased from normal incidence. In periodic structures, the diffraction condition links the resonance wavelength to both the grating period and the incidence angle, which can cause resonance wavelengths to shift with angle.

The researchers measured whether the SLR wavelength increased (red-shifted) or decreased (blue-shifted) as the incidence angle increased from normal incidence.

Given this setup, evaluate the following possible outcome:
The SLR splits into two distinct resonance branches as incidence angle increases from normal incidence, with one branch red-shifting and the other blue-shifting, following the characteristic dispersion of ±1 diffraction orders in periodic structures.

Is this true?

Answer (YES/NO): NO